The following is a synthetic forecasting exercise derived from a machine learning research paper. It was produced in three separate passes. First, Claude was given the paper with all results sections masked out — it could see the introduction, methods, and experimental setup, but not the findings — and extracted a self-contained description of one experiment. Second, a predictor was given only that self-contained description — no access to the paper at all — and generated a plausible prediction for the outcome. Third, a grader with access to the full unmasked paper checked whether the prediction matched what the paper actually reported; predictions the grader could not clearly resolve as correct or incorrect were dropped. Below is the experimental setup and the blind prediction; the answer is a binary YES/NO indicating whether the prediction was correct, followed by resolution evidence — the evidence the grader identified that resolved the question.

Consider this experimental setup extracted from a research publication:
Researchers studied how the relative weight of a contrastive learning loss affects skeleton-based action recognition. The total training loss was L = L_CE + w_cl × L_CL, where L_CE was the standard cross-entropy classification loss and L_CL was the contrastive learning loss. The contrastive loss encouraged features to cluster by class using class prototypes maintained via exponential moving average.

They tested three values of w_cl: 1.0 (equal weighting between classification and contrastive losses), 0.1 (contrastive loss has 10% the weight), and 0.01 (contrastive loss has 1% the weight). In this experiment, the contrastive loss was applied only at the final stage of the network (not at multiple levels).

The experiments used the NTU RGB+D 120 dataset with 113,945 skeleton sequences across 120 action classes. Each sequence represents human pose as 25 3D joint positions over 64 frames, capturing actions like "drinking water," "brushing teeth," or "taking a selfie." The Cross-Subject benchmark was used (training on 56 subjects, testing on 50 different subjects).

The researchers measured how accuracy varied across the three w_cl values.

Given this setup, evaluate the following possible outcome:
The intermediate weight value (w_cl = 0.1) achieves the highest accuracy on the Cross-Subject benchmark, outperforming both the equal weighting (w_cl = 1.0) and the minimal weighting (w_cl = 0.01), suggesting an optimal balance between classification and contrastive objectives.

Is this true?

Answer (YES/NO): YES